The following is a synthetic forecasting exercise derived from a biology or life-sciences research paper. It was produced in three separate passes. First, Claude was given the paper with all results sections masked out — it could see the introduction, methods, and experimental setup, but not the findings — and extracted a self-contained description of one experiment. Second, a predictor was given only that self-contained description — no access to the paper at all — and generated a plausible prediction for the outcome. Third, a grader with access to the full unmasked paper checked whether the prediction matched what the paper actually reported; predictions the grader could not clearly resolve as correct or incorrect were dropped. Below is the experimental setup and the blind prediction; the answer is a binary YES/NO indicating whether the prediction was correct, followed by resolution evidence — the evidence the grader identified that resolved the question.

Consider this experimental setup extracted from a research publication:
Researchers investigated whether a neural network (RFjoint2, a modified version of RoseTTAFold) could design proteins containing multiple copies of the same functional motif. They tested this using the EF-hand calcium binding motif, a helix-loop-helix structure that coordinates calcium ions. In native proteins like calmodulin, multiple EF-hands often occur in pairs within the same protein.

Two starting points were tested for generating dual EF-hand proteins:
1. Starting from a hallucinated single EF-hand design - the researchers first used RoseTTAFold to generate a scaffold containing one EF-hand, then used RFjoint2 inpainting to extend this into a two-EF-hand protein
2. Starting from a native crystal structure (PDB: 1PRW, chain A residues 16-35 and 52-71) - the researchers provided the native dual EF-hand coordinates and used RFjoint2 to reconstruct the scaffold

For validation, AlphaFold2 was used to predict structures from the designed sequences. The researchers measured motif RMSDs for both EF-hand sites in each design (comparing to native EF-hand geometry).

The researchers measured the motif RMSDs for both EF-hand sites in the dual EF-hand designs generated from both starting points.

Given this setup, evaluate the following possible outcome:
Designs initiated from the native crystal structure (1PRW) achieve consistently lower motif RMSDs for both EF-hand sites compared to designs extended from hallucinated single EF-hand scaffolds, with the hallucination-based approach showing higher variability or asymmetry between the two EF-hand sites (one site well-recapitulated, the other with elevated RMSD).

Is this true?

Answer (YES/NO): NO